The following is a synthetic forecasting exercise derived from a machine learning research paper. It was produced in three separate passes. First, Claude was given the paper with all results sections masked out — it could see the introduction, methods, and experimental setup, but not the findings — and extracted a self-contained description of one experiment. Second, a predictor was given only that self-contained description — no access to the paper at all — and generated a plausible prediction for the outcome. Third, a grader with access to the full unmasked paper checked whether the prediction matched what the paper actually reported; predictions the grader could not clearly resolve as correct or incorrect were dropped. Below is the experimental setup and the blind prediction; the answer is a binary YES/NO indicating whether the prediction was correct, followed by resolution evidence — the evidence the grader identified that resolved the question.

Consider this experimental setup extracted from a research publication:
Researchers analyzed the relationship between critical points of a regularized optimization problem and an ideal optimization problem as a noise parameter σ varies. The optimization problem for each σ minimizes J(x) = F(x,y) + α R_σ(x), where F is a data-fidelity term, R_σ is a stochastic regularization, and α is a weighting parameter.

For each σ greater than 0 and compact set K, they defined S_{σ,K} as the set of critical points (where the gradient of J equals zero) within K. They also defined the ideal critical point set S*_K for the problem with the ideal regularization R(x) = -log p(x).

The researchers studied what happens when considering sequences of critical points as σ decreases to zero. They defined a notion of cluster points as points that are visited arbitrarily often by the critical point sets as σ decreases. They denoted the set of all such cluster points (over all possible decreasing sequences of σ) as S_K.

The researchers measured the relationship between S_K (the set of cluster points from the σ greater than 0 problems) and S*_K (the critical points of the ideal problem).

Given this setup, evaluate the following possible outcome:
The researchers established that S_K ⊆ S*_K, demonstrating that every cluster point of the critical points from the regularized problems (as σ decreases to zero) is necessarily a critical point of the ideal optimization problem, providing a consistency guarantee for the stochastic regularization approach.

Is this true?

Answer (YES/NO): YES